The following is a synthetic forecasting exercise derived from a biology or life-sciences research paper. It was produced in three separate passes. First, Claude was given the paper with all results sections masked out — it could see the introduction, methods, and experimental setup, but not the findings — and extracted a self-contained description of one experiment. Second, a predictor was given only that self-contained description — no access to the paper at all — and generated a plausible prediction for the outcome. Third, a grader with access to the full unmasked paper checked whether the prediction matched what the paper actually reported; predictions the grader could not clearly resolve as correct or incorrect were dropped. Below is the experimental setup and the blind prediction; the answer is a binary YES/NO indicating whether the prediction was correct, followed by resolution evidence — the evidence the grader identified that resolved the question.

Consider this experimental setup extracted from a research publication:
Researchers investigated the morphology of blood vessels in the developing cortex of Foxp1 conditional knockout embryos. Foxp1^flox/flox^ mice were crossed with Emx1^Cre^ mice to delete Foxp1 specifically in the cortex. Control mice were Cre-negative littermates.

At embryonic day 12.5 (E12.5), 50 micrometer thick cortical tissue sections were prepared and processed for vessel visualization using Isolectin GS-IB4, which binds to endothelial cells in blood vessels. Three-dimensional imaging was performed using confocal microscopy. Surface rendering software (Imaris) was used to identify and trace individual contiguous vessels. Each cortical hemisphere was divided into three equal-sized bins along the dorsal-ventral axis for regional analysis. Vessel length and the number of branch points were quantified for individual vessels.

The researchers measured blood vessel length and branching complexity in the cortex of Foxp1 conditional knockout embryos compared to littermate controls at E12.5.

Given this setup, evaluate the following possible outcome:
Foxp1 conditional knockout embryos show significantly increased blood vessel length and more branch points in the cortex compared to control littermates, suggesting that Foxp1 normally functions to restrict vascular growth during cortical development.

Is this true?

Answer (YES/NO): YES